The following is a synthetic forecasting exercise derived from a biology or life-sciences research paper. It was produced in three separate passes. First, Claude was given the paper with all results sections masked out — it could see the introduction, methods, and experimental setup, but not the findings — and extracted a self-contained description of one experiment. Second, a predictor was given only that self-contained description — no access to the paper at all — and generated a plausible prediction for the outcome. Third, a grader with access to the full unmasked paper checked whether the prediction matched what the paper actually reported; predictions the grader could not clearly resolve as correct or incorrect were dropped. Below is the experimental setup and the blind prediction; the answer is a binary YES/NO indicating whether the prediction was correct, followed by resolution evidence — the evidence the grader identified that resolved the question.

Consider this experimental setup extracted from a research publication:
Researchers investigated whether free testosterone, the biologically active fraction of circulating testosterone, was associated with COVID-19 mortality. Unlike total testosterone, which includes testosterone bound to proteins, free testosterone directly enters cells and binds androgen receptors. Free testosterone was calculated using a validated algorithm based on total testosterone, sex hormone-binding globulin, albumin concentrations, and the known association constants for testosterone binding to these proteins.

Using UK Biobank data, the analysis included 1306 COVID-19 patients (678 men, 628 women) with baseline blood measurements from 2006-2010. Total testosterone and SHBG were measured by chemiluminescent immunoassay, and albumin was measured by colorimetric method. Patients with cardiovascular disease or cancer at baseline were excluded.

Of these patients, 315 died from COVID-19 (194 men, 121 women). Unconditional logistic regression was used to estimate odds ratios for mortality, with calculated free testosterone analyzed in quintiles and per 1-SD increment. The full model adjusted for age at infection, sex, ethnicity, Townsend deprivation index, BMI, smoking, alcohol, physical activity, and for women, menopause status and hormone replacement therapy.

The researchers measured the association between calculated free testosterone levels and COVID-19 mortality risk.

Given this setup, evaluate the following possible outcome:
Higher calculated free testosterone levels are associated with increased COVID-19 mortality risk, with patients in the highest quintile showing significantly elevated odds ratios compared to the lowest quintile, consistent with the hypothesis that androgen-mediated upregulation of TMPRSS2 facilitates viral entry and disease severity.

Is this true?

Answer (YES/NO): NO